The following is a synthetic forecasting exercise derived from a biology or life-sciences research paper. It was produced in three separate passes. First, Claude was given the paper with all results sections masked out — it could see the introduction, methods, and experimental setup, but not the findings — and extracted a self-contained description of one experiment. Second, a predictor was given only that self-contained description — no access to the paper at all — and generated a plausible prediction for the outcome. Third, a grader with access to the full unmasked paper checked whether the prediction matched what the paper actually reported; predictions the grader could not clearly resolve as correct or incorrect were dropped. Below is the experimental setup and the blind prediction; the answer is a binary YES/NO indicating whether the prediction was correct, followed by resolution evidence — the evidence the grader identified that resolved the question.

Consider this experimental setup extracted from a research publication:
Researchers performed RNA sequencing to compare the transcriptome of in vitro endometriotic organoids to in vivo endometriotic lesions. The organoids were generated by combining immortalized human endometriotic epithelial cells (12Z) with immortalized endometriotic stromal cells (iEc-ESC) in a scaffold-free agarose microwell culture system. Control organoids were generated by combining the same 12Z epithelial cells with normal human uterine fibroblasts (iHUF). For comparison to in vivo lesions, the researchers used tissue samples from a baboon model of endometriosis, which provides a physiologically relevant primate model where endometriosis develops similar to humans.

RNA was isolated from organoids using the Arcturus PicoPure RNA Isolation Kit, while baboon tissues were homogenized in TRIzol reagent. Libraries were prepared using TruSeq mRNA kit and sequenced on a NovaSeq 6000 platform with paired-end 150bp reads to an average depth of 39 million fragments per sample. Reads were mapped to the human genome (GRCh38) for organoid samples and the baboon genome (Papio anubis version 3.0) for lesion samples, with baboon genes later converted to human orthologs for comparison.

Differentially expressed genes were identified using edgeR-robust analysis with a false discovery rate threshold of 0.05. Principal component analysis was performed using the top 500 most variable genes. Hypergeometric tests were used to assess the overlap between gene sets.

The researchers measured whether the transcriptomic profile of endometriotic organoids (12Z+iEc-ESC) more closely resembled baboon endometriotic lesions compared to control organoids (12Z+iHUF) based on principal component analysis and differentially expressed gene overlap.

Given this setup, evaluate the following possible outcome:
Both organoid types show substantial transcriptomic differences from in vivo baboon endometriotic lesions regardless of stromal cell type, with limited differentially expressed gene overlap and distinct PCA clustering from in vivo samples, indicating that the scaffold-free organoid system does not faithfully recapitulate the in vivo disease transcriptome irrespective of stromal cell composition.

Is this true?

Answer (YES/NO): NO